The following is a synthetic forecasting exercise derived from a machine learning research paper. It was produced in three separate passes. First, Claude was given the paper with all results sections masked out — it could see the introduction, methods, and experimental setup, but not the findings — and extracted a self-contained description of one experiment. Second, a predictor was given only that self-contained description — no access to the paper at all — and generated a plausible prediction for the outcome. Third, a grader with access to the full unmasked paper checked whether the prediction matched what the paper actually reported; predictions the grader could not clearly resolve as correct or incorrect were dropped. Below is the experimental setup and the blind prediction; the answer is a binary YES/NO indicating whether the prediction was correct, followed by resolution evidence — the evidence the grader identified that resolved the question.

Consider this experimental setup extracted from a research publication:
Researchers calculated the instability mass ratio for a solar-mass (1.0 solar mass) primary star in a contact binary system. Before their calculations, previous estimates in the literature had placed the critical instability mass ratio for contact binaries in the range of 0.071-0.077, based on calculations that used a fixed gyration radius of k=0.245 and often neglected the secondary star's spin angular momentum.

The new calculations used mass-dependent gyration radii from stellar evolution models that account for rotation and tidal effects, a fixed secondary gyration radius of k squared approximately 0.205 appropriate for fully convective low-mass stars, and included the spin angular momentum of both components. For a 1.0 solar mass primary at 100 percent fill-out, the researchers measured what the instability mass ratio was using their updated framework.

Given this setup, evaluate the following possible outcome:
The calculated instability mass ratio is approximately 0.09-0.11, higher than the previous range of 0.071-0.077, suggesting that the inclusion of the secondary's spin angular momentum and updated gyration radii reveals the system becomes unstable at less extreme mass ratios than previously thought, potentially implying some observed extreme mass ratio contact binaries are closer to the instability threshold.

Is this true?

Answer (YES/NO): NO